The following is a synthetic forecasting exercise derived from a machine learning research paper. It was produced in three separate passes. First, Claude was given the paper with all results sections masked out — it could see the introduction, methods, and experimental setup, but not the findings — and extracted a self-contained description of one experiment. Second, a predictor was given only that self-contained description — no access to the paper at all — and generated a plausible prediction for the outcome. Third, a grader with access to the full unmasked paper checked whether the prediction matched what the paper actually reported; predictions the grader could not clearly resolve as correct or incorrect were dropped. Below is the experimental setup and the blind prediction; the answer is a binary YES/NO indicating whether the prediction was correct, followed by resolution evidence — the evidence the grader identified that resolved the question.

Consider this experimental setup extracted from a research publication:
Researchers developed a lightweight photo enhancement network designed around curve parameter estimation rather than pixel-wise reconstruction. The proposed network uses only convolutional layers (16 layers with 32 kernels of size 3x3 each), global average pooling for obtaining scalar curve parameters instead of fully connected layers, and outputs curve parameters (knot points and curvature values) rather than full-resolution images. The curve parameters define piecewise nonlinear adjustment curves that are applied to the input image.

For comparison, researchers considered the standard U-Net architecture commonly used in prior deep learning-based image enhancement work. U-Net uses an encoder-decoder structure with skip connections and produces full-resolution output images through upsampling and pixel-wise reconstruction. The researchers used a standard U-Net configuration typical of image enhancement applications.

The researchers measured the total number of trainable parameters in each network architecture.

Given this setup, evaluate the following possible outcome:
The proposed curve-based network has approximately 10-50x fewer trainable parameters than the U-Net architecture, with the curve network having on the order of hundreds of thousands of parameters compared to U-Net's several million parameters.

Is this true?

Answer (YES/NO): NO